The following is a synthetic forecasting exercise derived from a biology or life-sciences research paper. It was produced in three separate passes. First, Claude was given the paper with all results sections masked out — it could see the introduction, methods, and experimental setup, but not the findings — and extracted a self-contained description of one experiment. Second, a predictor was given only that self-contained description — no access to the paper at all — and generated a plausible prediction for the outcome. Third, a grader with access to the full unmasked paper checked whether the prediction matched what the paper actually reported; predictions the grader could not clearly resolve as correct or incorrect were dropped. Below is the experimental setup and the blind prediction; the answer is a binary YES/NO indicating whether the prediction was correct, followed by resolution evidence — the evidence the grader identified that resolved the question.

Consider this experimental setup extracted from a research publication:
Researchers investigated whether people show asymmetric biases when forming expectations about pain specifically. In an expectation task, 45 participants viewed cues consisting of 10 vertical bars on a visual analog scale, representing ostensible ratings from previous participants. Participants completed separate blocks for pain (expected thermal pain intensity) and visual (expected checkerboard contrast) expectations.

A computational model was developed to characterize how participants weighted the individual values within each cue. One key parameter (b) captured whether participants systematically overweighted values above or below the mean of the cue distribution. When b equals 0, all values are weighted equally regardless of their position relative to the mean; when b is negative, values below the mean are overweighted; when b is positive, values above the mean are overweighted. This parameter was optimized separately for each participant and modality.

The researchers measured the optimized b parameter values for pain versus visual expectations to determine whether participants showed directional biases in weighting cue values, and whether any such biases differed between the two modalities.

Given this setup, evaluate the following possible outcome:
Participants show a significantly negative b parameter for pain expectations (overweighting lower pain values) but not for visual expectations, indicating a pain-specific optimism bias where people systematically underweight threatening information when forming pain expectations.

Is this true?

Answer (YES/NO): YES